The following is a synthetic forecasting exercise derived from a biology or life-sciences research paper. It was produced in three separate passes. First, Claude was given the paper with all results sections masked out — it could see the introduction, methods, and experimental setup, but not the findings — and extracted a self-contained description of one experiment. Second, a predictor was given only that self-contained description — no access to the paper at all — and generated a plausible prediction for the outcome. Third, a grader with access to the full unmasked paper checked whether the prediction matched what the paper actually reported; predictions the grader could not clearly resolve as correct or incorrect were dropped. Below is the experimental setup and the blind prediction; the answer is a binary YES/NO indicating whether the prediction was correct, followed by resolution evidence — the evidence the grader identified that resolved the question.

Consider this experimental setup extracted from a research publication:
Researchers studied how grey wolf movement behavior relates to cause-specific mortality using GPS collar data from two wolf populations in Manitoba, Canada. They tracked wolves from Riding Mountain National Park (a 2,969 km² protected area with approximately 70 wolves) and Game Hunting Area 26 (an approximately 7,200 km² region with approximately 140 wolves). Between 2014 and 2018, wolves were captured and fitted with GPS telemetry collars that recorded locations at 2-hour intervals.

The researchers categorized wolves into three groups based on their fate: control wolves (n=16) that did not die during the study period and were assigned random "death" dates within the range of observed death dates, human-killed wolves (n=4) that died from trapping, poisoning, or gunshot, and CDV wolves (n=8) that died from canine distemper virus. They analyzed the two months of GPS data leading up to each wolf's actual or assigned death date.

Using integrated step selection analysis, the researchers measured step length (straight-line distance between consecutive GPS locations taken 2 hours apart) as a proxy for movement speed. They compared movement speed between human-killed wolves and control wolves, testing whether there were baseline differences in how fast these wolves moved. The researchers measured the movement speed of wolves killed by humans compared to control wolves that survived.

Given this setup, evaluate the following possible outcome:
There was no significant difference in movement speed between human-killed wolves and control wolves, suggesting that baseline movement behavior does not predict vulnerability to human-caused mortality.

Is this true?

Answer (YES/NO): NO